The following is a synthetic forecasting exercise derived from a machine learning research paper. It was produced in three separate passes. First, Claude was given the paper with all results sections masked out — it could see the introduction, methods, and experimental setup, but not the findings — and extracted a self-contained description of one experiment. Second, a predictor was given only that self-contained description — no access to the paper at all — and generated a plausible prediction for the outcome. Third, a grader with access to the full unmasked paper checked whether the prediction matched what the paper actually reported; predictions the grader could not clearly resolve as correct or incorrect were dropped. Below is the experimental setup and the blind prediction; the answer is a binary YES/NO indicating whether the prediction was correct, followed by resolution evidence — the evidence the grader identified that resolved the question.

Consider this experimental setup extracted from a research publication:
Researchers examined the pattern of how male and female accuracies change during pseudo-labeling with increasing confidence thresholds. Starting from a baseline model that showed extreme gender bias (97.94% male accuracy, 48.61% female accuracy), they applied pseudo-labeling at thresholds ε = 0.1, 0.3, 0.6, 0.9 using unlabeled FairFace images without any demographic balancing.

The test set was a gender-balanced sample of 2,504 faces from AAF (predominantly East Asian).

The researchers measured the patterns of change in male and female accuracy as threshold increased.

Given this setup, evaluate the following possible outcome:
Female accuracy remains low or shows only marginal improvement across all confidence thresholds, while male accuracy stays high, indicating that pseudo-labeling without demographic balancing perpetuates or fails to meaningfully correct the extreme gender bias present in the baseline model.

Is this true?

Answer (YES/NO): NO